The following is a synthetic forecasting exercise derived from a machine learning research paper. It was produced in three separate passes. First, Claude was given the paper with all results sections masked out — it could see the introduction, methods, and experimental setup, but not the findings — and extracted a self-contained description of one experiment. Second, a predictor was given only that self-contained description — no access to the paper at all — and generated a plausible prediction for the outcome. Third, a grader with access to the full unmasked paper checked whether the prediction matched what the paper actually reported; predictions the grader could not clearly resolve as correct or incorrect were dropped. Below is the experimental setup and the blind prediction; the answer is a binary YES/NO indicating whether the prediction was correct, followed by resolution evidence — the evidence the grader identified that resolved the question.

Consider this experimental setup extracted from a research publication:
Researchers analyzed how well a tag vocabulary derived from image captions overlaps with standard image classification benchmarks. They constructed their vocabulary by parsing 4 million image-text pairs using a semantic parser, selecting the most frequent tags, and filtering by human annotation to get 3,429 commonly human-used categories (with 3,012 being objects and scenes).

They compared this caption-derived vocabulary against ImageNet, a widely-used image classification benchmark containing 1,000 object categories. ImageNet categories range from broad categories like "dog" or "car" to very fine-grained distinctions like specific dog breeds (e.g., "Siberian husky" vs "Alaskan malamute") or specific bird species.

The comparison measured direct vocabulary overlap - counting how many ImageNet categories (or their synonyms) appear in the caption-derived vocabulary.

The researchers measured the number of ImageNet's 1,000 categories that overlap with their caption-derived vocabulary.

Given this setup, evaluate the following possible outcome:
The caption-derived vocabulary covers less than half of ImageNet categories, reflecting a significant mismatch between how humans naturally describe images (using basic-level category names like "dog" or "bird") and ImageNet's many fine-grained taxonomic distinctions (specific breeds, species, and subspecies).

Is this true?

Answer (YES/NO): YES